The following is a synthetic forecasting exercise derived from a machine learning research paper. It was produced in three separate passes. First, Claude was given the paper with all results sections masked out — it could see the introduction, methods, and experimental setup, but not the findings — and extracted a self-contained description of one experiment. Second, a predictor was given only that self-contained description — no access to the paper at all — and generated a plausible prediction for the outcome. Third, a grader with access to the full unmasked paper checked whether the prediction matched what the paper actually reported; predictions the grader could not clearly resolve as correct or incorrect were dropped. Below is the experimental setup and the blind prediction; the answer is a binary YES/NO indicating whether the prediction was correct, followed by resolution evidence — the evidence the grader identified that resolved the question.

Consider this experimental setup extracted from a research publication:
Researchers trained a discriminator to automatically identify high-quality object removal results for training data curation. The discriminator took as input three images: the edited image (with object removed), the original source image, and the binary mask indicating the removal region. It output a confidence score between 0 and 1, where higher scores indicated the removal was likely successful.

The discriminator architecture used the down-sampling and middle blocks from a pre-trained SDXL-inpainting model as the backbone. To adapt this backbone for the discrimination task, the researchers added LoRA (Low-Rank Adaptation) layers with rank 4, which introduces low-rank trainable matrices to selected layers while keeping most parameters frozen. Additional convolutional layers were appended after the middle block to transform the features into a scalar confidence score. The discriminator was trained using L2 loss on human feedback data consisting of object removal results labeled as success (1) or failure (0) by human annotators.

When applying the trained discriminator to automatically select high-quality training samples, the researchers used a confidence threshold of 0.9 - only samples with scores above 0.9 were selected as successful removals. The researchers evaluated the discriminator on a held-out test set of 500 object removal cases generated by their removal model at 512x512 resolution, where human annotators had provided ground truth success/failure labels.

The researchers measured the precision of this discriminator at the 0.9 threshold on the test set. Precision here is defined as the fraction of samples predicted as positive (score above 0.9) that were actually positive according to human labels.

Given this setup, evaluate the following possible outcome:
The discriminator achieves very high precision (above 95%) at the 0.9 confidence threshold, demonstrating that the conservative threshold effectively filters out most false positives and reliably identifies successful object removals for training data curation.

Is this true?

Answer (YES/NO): YES